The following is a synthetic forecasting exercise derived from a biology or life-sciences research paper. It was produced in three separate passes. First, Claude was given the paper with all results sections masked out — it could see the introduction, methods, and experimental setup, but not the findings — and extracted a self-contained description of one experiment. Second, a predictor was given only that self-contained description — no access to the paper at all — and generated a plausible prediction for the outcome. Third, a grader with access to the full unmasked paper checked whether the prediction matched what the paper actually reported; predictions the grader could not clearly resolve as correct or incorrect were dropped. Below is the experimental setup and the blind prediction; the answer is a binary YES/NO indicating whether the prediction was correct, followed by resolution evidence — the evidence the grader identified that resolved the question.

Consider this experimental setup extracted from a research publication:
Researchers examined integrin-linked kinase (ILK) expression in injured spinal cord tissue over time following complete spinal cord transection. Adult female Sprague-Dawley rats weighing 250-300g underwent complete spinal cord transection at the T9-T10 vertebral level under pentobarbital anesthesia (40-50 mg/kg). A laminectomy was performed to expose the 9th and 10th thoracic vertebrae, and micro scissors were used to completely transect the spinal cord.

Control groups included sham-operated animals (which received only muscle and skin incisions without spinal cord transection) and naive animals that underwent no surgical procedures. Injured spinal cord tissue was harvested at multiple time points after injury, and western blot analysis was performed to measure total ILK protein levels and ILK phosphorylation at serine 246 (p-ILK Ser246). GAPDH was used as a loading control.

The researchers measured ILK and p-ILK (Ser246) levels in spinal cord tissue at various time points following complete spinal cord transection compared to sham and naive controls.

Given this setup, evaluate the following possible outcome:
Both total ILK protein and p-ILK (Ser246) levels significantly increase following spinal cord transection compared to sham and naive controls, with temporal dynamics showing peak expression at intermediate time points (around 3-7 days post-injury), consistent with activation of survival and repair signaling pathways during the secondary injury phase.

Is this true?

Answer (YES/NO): NO